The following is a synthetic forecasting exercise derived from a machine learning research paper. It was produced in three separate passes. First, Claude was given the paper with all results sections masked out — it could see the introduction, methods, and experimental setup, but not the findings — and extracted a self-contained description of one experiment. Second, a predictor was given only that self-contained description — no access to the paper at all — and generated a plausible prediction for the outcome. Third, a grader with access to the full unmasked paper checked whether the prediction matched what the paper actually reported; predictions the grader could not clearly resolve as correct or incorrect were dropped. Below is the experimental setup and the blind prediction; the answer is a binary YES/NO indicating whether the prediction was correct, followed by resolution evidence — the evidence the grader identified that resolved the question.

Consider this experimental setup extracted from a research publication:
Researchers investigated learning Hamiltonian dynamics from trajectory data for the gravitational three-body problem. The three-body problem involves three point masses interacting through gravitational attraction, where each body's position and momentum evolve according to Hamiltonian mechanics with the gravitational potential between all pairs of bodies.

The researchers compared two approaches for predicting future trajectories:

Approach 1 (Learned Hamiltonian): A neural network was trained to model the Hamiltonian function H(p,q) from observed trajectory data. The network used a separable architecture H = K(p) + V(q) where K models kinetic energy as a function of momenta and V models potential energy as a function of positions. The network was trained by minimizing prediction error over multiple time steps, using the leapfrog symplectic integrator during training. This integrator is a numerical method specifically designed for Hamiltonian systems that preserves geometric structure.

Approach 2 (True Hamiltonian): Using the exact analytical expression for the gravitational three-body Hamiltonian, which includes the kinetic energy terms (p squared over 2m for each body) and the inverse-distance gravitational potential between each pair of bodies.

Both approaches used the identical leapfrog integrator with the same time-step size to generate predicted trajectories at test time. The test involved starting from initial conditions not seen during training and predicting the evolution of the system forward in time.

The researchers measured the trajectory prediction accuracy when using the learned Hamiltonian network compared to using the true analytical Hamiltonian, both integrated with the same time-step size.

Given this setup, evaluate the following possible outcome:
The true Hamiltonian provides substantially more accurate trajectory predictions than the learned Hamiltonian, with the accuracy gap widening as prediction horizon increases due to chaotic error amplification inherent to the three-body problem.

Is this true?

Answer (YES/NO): NO